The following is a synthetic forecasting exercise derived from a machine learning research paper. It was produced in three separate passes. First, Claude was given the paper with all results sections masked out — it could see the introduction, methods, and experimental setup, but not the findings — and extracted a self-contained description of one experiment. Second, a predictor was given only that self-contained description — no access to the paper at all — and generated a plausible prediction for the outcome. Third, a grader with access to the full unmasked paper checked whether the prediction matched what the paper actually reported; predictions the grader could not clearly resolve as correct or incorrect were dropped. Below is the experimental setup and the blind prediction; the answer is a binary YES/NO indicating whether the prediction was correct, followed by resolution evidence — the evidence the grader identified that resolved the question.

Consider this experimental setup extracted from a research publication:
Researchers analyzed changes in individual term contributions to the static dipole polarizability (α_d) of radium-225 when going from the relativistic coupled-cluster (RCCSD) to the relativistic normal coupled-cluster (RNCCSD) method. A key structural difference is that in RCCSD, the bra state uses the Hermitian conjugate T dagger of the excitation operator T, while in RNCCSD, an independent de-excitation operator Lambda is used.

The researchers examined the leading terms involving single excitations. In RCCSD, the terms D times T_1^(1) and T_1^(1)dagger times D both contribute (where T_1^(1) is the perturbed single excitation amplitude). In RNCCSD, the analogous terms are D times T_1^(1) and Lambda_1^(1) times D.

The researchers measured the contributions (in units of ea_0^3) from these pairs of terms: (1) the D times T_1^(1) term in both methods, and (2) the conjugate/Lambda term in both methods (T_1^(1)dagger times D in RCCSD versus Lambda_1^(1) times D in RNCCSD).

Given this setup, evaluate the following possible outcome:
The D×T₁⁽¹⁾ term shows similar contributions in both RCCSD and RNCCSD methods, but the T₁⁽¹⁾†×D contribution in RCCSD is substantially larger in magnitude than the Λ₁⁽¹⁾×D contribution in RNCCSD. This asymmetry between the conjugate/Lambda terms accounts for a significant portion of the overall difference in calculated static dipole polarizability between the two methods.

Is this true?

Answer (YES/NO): NO